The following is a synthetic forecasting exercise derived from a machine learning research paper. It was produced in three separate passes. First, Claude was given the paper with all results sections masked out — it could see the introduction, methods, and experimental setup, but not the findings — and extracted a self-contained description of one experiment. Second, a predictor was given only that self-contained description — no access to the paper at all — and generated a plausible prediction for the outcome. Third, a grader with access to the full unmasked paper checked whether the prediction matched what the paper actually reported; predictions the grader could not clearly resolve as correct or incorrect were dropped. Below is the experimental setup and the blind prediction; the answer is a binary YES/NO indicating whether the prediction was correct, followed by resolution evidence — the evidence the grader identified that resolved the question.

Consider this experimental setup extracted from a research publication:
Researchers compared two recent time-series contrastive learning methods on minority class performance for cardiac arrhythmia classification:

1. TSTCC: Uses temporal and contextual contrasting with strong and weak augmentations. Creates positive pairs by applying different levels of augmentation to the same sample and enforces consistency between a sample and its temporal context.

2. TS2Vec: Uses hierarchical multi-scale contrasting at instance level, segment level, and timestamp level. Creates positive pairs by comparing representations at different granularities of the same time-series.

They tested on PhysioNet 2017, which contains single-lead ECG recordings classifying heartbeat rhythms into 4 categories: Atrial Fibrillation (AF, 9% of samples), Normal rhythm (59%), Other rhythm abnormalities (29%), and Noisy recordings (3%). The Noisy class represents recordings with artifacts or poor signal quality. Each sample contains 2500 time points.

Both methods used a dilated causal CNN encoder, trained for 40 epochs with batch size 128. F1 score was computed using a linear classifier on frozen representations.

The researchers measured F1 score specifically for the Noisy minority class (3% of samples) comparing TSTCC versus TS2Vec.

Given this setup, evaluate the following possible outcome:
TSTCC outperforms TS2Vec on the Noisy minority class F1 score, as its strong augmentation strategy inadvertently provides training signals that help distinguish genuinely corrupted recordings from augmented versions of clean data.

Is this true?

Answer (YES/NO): YES